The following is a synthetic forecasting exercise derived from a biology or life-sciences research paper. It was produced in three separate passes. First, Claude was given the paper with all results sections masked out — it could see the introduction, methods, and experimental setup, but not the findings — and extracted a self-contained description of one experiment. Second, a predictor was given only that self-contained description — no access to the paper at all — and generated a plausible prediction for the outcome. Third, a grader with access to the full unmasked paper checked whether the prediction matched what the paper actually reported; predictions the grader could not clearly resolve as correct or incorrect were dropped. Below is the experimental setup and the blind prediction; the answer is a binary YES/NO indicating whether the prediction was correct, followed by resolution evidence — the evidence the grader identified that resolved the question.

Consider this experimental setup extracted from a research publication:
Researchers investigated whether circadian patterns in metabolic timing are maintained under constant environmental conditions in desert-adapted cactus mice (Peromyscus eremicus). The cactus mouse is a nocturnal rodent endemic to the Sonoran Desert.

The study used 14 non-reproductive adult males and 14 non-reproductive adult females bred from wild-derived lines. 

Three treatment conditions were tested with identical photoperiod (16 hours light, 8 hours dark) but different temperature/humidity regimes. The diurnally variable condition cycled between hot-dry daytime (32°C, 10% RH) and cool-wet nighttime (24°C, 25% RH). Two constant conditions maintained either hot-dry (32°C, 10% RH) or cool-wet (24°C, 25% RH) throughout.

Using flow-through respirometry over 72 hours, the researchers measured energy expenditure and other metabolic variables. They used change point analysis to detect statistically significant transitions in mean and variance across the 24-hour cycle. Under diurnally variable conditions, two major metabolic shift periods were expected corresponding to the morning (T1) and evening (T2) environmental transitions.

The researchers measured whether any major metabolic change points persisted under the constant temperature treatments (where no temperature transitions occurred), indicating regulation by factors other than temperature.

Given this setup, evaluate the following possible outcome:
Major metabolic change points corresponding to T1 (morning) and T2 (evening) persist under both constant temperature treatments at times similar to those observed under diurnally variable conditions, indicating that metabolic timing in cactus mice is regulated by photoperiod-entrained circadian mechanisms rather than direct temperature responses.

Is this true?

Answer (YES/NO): NO